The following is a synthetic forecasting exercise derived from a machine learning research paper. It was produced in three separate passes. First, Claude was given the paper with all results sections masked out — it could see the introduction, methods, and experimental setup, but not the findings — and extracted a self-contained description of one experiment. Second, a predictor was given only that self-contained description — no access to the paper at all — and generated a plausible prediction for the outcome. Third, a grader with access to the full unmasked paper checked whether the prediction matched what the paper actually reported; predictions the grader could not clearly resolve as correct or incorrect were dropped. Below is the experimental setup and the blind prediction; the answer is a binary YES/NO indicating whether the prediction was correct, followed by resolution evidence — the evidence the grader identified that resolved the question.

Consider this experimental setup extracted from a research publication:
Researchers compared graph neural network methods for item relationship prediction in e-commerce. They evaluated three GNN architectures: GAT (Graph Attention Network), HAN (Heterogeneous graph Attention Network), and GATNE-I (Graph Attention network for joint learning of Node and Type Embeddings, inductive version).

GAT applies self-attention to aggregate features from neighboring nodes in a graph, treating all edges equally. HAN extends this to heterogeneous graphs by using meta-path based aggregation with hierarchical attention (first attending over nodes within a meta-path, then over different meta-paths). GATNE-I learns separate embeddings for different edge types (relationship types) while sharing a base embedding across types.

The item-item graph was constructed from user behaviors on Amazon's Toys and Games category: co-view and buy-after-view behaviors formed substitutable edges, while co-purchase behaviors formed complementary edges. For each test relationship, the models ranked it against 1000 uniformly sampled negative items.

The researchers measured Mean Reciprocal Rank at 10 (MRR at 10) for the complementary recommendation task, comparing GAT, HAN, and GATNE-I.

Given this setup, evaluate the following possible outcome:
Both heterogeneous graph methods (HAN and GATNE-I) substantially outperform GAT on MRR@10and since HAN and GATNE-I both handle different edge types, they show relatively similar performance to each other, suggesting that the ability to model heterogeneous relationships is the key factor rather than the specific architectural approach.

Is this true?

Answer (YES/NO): NO